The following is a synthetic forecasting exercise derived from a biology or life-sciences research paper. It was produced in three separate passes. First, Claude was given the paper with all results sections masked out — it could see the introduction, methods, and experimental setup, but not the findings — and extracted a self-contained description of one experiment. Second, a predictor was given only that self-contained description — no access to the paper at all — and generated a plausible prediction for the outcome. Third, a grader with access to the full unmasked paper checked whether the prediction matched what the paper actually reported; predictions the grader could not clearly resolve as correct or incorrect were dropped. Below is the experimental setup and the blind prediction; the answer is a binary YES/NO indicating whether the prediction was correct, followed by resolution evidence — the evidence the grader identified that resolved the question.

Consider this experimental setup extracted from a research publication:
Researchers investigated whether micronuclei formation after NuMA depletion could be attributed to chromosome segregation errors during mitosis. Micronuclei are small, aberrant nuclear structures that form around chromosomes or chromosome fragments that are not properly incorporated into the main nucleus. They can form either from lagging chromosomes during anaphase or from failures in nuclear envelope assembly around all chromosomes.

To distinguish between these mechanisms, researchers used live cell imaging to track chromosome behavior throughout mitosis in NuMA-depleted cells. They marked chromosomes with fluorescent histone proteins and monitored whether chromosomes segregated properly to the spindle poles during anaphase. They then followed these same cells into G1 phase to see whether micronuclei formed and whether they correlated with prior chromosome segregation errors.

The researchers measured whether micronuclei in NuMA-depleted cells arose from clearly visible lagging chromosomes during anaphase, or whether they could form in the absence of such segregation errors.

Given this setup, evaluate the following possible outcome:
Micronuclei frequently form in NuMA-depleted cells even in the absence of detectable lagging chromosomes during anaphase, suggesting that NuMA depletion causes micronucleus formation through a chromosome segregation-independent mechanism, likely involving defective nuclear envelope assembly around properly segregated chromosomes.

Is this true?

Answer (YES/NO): YES